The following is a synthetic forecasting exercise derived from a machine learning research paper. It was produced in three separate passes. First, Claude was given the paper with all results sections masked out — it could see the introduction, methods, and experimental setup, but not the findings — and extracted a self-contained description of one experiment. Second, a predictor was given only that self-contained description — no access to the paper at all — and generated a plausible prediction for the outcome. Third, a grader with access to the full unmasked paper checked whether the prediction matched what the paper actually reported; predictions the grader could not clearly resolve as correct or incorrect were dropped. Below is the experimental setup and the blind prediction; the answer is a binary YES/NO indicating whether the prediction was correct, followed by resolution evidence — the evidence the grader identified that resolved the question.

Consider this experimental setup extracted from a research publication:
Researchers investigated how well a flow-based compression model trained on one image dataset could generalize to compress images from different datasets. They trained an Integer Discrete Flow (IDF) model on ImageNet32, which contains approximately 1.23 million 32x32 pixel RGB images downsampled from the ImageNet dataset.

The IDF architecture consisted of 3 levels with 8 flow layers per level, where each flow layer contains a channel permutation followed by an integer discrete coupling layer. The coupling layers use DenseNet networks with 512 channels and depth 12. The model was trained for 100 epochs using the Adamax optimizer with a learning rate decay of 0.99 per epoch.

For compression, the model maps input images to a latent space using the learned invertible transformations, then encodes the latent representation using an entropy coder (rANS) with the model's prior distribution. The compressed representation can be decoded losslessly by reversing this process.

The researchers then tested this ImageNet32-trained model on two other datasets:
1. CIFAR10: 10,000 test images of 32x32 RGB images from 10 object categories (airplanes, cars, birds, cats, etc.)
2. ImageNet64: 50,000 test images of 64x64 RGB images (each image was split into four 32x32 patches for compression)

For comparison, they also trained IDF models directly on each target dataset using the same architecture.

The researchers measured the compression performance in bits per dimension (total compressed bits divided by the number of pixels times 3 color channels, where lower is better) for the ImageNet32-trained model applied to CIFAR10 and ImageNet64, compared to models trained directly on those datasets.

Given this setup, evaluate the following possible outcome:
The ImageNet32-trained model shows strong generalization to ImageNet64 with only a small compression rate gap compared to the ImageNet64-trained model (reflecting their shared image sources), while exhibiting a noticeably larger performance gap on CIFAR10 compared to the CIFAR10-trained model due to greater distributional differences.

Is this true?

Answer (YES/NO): YES